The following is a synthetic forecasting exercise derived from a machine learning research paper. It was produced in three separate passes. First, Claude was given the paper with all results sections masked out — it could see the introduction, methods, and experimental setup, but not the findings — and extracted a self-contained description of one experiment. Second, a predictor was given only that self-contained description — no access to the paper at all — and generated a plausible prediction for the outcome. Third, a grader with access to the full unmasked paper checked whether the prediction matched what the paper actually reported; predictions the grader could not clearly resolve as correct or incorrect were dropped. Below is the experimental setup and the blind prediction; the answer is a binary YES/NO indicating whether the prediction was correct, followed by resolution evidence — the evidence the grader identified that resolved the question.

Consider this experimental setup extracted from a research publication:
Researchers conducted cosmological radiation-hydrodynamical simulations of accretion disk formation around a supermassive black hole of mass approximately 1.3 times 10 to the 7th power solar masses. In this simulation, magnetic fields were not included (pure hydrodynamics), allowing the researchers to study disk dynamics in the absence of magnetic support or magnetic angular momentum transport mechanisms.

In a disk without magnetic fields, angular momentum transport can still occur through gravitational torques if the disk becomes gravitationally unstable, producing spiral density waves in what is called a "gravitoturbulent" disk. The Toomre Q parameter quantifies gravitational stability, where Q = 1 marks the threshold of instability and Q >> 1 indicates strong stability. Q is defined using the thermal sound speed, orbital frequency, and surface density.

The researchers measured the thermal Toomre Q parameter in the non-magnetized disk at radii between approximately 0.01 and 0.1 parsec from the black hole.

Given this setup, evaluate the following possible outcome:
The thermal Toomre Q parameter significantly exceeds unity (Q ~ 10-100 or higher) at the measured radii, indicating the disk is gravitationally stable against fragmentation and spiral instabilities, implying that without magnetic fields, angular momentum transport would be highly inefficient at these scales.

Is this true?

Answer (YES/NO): NO